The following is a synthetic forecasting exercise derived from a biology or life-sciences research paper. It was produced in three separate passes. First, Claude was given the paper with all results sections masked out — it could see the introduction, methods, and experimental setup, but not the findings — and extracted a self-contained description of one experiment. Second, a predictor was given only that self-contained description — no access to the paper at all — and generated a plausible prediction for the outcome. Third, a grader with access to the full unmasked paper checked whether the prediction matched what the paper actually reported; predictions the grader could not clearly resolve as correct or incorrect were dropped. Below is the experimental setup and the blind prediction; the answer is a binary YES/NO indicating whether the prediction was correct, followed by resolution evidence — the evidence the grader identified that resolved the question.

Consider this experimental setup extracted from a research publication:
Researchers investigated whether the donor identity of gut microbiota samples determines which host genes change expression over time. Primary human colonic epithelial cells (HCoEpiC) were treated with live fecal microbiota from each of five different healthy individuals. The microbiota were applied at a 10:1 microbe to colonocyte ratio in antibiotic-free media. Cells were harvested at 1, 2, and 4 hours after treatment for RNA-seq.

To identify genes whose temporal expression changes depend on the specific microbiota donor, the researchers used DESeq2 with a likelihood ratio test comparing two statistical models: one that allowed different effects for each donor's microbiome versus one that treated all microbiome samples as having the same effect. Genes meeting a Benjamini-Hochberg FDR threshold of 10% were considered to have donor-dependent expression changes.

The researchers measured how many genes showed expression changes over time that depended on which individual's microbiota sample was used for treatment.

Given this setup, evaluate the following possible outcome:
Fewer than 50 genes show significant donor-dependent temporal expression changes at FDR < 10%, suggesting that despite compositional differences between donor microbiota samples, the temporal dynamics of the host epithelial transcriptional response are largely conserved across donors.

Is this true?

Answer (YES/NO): NO